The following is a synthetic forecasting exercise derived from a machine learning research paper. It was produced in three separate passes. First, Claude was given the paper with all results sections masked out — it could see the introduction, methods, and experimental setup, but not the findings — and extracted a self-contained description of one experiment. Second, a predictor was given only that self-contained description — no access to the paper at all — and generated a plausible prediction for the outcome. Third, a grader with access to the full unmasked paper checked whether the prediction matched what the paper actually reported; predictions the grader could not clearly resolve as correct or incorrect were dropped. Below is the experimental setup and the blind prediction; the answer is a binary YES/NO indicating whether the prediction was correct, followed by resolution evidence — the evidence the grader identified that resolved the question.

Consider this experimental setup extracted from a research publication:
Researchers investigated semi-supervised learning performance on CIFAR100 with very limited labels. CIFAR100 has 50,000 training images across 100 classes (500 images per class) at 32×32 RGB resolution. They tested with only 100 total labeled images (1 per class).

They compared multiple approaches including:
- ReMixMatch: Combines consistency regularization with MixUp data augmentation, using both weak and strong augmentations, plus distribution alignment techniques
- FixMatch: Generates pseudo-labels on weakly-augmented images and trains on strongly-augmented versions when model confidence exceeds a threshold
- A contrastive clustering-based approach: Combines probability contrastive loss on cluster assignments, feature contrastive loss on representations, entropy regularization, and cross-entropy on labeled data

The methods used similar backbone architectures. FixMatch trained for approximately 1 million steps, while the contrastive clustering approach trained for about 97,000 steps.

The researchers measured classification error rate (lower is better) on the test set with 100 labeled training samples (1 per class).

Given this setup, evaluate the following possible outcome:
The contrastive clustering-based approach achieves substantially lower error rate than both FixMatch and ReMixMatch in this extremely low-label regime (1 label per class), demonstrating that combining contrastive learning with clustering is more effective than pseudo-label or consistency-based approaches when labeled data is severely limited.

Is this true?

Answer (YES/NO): NO